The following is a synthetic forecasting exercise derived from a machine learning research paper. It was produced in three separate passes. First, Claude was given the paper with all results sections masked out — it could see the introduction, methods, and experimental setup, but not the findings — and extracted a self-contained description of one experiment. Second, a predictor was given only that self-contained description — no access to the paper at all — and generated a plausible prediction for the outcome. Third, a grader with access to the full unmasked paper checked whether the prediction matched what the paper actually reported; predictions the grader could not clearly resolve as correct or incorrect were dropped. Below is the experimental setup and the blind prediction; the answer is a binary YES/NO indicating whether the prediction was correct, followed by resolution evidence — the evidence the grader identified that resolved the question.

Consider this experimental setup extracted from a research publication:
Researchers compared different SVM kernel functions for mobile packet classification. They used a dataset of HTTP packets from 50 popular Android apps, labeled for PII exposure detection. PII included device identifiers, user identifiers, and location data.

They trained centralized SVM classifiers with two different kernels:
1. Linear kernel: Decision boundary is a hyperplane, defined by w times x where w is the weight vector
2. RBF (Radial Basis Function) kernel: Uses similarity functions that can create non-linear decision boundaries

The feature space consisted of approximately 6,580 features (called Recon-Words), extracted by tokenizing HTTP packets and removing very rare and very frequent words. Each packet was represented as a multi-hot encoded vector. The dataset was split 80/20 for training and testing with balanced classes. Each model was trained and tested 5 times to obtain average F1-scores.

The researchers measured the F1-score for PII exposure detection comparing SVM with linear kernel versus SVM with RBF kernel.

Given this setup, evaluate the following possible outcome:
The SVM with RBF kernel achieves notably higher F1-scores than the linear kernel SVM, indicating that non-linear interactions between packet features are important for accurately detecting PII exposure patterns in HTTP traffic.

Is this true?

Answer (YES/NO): NO